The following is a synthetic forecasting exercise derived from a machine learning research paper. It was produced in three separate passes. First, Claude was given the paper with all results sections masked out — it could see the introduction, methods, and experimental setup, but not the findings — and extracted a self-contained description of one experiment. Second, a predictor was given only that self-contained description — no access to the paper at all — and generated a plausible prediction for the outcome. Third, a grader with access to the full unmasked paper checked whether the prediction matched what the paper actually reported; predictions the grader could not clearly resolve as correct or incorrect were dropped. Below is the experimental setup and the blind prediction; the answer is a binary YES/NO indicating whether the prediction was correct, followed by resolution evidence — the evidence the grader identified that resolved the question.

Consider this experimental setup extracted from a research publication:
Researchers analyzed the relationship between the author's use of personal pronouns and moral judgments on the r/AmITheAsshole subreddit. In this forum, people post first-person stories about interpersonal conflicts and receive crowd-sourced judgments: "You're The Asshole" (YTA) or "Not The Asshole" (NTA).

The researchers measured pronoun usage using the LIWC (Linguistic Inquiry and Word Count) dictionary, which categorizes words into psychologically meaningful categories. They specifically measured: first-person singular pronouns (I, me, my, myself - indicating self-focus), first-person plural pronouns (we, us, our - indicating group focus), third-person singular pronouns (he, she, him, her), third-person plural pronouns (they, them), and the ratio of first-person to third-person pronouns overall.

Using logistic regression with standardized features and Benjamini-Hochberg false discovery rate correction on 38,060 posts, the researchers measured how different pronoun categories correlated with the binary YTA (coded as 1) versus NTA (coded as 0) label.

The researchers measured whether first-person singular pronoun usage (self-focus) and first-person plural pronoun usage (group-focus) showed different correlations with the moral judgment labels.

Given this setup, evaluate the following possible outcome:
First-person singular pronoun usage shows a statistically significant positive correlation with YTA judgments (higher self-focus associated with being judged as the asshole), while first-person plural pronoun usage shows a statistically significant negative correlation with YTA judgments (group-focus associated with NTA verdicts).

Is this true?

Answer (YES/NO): NO